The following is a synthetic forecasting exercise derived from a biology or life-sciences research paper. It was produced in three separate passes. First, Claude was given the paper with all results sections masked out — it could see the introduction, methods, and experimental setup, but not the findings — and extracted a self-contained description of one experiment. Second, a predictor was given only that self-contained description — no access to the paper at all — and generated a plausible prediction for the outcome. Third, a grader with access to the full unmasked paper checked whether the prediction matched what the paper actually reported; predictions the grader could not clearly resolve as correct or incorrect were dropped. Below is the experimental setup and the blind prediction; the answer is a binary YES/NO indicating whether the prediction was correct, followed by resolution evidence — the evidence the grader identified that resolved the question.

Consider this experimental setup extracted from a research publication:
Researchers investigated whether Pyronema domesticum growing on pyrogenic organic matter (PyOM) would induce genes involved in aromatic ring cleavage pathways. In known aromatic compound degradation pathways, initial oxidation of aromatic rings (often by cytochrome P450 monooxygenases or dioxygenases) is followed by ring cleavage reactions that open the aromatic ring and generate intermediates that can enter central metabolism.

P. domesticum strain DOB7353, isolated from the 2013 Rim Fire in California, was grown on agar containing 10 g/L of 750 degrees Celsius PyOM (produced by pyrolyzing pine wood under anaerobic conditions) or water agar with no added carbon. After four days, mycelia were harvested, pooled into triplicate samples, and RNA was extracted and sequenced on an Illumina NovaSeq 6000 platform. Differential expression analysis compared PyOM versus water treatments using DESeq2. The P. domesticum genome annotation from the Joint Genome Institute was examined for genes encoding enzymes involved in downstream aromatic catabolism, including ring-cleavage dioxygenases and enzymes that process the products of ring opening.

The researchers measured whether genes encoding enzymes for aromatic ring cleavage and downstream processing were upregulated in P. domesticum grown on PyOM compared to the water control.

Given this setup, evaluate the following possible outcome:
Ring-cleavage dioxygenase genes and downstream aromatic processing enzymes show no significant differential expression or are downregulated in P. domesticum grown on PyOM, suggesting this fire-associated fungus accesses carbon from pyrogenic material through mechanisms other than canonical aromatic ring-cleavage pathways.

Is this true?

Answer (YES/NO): NO